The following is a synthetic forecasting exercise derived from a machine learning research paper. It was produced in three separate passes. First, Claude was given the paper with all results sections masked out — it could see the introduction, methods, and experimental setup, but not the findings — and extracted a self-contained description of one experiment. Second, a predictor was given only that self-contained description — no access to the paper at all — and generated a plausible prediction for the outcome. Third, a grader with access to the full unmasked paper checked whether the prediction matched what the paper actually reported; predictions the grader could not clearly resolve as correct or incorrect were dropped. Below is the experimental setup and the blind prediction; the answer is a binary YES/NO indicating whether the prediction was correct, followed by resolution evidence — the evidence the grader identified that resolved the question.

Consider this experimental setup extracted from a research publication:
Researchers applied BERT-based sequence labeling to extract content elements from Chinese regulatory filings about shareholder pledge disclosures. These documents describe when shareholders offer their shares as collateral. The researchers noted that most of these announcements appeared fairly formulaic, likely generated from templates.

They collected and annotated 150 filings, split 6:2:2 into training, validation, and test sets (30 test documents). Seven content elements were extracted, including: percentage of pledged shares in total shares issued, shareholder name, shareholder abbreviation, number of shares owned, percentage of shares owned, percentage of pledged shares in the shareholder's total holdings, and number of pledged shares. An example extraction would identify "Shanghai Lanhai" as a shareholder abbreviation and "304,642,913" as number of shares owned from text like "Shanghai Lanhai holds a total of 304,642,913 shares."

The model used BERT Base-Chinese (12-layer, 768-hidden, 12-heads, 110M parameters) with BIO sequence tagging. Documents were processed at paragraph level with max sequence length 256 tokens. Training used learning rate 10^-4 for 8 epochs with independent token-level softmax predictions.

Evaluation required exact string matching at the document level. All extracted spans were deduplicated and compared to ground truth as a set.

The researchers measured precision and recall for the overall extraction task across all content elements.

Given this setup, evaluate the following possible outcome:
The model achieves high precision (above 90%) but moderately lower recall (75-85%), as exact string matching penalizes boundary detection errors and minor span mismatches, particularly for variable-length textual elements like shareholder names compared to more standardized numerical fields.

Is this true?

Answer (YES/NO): NO